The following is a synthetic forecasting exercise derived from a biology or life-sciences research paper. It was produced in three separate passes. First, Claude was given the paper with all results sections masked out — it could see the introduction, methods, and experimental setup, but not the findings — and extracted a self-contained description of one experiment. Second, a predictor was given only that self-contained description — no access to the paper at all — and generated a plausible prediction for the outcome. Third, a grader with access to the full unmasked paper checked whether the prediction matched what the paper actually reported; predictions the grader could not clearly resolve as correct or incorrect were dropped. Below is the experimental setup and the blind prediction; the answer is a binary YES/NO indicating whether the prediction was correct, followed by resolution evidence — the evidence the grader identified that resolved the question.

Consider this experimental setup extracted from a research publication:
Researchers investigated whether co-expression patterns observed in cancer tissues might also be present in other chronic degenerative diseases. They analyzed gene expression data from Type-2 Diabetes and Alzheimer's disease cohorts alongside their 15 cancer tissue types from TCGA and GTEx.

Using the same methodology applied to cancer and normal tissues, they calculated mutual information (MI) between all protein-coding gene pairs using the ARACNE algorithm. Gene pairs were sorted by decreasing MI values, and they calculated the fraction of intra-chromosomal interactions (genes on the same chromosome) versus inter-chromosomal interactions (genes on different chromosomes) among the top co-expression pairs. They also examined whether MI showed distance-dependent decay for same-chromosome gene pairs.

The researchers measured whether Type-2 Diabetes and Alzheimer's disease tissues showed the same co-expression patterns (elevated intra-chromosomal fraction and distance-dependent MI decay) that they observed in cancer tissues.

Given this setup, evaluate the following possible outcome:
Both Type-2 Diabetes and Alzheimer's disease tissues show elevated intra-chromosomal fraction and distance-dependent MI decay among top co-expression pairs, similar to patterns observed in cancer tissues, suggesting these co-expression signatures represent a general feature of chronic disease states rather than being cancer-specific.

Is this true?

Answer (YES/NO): NO